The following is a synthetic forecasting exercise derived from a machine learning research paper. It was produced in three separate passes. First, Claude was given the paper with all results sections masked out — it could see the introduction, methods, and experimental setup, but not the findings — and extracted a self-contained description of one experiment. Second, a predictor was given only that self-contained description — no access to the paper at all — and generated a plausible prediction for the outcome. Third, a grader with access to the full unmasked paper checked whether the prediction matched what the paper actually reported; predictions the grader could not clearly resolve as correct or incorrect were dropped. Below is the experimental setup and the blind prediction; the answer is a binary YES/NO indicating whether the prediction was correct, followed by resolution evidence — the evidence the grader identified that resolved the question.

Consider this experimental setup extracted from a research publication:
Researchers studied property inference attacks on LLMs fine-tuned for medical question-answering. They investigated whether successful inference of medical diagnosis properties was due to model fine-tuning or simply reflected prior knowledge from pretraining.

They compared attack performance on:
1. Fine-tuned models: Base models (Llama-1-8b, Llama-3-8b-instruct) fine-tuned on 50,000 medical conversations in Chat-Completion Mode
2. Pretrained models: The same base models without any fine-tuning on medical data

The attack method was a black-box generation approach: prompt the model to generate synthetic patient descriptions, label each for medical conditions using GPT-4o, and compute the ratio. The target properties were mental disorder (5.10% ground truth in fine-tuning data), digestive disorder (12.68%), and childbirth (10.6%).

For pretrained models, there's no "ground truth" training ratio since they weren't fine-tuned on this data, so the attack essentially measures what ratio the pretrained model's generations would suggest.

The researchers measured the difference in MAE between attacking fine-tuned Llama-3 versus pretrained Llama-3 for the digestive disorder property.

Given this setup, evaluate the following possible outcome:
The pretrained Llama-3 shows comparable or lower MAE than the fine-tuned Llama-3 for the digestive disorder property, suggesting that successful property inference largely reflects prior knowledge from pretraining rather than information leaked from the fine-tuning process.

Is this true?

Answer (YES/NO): NO